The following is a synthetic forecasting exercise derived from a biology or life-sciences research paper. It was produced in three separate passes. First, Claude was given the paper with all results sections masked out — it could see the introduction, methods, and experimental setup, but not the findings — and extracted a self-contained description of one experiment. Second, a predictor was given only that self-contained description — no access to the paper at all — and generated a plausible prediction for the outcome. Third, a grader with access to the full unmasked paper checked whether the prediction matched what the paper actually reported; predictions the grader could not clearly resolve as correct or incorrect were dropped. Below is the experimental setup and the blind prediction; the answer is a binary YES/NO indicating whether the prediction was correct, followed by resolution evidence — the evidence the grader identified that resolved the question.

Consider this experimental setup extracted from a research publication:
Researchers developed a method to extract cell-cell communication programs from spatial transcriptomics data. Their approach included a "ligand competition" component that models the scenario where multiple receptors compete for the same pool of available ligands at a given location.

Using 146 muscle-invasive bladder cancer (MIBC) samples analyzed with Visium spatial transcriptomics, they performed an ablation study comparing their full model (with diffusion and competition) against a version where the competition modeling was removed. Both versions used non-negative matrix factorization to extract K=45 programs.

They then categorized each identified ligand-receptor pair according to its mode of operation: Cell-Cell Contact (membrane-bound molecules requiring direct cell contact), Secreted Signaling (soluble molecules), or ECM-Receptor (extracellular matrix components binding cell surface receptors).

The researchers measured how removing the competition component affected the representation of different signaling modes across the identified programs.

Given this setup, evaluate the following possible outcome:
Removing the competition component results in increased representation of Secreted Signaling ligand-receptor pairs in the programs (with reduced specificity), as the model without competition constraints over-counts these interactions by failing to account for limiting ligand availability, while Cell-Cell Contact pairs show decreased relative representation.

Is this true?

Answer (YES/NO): NO